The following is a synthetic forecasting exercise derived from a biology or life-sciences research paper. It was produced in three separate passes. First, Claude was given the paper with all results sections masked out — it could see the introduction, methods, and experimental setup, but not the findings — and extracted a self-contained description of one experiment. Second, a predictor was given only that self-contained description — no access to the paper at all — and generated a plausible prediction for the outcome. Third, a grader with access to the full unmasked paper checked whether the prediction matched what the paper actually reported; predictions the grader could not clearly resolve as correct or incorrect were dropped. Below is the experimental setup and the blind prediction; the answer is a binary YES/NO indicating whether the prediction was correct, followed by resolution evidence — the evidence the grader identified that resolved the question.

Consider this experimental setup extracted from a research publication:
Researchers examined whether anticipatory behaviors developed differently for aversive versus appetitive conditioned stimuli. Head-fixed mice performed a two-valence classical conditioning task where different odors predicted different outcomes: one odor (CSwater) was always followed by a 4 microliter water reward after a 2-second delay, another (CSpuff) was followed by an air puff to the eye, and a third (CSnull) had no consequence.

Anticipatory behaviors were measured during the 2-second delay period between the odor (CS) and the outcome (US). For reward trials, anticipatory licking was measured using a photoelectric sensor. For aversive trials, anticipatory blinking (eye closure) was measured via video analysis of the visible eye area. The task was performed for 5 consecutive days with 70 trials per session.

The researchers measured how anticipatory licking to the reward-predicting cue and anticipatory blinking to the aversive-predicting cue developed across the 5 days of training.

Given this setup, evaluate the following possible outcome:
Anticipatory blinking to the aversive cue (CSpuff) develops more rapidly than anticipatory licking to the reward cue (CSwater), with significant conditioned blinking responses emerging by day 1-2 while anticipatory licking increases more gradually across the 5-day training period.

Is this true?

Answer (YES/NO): NO